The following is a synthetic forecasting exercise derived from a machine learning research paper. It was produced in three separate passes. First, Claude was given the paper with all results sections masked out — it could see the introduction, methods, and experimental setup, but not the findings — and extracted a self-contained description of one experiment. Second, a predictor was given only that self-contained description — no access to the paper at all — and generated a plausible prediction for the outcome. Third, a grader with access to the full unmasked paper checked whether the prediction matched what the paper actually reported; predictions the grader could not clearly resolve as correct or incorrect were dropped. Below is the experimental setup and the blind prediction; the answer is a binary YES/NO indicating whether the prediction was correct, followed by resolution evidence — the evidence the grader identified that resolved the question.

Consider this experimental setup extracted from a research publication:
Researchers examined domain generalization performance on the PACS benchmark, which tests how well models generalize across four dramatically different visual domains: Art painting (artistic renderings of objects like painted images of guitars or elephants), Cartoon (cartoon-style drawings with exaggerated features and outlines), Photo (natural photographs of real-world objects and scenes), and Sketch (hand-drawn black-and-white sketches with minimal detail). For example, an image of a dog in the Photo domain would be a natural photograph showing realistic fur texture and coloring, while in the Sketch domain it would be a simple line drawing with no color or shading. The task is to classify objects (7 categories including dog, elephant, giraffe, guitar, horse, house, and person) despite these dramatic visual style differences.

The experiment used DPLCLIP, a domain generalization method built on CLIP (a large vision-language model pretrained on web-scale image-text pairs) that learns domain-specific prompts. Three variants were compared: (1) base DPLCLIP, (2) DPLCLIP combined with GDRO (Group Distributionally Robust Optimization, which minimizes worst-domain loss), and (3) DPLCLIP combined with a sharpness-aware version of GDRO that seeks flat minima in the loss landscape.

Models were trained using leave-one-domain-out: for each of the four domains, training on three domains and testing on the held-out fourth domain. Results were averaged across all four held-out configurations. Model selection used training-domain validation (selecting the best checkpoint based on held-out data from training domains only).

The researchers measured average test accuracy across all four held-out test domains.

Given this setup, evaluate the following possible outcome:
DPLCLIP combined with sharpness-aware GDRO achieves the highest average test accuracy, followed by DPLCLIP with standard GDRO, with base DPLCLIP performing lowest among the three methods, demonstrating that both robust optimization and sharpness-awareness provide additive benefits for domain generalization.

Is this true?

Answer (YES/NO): NO